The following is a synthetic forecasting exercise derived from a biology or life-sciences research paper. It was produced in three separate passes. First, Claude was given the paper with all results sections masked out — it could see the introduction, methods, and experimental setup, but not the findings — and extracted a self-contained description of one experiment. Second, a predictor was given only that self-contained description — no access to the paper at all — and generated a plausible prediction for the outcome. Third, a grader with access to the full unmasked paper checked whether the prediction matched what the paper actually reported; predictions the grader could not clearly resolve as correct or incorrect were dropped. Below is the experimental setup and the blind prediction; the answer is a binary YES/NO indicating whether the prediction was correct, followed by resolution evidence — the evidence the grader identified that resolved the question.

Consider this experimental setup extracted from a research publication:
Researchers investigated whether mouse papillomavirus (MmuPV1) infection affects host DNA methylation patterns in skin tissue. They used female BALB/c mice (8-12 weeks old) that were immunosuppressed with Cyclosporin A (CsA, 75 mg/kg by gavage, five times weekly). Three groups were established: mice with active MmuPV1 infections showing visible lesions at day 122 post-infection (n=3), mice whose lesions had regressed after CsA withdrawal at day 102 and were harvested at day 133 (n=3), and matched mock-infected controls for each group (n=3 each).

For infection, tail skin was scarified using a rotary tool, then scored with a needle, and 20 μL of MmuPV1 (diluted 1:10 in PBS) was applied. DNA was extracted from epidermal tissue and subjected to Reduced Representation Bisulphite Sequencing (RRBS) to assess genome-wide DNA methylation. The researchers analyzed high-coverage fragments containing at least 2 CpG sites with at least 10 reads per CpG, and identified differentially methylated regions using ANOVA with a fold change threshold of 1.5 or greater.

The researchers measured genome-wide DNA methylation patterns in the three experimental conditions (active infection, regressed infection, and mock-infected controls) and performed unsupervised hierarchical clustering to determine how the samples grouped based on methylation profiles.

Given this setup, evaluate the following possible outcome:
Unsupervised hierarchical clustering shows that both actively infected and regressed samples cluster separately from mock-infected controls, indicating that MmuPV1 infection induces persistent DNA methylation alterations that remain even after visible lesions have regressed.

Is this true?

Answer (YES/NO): YES